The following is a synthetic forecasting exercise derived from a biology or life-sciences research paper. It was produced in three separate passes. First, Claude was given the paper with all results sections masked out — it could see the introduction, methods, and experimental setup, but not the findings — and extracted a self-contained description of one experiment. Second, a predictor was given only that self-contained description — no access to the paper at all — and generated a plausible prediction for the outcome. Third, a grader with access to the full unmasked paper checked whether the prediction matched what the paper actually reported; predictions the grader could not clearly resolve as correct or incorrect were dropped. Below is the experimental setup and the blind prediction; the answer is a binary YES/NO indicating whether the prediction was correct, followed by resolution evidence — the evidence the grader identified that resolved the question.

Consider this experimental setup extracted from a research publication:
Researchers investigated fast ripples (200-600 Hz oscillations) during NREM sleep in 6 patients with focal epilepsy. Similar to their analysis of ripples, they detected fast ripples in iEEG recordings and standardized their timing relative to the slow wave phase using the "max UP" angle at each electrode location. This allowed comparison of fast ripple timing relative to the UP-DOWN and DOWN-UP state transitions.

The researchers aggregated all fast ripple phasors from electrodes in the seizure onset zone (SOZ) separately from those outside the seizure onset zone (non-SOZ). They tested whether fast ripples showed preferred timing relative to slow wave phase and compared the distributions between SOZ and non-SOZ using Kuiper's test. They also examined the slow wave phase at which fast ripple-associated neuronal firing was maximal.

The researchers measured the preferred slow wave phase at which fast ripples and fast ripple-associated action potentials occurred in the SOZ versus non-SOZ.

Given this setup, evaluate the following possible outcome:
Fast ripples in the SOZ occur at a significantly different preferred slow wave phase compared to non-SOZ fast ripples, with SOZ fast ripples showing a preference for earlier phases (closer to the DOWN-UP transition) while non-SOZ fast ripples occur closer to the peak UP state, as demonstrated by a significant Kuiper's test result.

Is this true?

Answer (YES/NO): NO